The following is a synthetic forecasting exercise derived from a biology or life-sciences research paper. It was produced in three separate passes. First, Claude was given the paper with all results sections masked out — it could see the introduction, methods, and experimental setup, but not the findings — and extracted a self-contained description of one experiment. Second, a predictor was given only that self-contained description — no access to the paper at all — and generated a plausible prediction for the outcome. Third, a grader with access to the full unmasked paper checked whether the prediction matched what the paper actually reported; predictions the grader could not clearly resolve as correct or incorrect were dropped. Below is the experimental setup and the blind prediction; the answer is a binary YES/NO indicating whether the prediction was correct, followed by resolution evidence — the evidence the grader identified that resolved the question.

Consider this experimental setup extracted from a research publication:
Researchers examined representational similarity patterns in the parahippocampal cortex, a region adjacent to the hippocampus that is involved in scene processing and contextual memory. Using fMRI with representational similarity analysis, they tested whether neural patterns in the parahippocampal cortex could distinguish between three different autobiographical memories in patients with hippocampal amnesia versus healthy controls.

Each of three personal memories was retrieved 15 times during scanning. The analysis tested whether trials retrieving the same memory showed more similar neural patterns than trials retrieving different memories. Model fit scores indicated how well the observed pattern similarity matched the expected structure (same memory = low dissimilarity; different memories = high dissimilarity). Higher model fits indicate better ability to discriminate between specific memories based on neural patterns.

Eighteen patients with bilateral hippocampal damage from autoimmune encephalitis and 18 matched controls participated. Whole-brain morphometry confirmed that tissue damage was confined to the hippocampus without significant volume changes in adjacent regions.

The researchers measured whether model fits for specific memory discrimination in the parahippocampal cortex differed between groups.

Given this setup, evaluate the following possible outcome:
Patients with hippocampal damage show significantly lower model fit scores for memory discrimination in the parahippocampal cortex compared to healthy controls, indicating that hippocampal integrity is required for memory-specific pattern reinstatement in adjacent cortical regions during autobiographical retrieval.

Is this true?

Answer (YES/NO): NO